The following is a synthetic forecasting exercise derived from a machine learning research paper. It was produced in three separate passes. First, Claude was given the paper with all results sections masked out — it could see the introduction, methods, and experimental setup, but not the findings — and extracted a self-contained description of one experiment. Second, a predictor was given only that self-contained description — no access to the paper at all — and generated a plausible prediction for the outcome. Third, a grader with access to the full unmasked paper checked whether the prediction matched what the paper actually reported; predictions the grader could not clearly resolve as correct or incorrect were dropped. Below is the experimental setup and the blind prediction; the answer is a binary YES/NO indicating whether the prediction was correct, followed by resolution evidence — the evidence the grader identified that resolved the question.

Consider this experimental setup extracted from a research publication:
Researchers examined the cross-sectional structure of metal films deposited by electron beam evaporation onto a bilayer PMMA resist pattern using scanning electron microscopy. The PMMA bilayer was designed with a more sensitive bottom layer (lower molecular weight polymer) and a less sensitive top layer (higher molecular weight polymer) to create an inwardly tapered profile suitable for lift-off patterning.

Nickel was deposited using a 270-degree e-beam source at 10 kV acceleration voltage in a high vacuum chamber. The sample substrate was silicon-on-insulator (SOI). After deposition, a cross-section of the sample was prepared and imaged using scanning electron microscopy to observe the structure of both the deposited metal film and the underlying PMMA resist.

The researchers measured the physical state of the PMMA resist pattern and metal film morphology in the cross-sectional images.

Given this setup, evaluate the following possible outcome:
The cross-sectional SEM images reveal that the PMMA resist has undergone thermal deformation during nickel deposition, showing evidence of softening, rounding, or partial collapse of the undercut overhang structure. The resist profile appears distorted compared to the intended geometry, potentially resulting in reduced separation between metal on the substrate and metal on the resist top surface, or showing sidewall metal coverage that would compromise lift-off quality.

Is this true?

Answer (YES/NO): NO